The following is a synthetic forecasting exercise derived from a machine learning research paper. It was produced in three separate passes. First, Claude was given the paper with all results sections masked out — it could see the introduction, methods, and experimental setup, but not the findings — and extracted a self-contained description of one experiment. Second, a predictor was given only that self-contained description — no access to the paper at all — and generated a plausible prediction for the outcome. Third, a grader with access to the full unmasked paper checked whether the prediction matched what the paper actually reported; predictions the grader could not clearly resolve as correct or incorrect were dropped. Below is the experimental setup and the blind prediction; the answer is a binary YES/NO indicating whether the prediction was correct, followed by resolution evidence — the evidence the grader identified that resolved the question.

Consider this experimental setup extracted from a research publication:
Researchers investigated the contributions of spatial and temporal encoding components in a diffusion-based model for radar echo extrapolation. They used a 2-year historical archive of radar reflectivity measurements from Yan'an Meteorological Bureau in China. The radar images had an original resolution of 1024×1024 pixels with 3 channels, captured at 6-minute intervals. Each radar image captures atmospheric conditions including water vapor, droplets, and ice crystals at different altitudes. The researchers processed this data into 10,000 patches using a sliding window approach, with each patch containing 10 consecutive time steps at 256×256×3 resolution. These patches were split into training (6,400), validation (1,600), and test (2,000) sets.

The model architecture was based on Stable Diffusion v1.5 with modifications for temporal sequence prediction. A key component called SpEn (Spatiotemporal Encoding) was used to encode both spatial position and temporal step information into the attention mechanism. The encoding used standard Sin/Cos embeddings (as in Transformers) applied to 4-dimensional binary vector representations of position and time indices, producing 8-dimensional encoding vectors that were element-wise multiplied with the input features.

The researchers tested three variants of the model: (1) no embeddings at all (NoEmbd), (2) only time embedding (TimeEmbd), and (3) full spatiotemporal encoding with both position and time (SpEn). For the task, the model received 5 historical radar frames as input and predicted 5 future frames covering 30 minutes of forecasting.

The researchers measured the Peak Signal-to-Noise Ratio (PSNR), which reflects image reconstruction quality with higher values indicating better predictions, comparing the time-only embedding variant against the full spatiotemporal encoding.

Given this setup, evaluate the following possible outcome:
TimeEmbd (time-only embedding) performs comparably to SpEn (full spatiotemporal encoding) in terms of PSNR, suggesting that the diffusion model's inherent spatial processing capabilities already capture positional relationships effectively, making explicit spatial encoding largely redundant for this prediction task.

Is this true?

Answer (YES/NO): YES